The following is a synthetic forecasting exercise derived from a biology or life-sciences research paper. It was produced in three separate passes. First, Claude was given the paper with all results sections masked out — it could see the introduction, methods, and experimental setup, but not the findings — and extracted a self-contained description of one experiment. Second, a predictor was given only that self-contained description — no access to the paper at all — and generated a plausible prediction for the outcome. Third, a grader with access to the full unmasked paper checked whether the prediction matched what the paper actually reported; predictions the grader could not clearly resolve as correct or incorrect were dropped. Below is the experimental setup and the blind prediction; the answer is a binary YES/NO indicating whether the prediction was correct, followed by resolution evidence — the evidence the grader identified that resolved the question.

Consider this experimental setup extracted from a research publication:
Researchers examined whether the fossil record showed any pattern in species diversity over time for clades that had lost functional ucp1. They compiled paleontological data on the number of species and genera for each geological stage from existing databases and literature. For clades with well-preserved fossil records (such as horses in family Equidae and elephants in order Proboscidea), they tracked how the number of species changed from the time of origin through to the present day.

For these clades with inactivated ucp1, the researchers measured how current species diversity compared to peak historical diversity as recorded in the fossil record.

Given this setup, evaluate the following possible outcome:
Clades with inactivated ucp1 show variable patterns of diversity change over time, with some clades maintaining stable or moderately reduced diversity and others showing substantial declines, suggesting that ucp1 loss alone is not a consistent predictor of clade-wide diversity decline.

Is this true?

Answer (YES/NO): NO